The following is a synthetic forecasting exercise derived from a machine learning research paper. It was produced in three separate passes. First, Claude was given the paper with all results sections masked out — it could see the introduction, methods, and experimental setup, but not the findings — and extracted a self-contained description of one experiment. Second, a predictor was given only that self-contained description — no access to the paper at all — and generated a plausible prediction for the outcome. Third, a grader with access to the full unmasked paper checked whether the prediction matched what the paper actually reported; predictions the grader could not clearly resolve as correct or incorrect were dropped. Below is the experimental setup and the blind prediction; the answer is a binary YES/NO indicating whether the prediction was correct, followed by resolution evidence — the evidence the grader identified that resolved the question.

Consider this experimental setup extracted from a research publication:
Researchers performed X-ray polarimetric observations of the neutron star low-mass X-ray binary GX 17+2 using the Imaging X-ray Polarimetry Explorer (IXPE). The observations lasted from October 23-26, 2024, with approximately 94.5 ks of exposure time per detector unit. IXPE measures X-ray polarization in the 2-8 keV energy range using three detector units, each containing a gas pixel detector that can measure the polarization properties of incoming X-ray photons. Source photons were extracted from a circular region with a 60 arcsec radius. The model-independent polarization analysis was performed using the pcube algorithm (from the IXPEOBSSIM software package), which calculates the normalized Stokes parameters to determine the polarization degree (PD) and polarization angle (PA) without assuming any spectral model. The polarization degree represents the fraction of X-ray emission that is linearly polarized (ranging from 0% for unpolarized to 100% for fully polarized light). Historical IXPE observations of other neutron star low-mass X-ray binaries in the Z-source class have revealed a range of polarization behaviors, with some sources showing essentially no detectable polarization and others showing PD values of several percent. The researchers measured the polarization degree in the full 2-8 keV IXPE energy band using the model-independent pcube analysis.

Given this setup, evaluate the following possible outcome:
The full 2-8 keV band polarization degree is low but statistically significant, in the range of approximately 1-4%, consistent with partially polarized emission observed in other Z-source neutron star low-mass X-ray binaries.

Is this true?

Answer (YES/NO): YES